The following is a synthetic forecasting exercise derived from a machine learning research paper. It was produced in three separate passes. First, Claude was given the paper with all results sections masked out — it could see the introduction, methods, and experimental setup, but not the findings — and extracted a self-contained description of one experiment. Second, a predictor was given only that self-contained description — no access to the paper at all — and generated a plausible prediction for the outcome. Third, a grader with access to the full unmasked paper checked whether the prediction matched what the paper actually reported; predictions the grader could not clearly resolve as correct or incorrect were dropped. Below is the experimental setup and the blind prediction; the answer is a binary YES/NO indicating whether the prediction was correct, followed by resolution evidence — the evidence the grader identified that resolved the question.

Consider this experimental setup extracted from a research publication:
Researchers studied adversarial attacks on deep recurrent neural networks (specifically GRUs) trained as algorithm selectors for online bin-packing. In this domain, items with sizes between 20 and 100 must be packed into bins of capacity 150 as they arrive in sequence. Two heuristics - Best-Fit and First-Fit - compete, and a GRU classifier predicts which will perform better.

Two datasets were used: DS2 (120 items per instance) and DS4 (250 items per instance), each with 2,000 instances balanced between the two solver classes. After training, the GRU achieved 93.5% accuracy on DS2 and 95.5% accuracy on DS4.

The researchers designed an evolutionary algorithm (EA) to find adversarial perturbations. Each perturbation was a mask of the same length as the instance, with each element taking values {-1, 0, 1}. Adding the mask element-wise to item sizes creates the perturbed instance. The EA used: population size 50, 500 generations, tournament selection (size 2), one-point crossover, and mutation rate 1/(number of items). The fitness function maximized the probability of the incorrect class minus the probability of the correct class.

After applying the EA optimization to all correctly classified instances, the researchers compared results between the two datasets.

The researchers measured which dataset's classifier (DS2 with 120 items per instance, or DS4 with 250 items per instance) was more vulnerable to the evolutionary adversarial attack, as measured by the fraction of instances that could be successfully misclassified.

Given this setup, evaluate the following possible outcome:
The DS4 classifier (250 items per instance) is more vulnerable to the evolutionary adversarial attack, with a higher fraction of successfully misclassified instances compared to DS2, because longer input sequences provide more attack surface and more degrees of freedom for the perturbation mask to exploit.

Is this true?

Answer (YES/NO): YES